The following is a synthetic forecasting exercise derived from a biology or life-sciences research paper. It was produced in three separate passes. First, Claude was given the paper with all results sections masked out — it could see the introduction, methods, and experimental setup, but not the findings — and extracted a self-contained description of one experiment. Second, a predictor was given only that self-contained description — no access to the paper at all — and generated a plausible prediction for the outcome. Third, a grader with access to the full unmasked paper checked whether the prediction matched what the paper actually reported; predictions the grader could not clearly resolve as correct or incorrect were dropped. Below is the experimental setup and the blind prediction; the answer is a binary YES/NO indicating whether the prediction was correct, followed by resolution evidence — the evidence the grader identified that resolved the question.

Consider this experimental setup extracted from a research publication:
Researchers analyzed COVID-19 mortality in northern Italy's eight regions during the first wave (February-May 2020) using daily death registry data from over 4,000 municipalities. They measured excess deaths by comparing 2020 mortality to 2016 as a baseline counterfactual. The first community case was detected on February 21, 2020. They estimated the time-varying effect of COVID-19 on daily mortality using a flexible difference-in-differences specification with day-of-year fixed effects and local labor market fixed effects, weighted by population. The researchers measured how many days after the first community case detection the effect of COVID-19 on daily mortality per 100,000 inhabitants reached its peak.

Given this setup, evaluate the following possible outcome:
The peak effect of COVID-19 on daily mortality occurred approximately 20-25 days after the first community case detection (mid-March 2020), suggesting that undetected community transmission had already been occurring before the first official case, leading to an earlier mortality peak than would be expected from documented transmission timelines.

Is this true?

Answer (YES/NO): NO